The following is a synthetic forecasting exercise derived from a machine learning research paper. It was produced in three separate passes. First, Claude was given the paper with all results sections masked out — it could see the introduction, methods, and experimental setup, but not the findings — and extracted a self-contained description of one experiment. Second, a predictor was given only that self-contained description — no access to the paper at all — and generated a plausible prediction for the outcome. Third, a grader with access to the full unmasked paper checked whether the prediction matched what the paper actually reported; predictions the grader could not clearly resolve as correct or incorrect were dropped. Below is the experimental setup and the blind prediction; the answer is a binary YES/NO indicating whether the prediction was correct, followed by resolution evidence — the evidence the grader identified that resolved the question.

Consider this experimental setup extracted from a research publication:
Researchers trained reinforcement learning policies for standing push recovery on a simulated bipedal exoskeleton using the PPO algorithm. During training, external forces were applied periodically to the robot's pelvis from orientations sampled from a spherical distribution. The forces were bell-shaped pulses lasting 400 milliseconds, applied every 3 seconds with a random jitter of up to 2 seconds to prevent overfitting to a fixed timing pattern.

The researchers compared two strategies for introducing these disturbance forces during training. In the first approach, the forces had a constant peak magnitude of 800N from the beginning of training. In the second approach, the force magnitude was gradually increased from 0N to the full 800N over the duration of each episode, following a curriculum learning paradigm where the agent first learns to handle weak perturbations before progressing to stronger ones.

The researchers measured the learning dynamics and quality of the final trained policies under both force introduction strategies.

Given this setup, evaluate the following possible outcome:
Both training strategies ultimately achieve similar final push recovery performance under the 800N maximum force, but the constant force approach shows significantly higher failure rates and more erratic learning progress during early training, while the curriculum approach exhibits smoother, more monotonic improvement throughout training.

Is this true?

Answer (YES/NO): NO